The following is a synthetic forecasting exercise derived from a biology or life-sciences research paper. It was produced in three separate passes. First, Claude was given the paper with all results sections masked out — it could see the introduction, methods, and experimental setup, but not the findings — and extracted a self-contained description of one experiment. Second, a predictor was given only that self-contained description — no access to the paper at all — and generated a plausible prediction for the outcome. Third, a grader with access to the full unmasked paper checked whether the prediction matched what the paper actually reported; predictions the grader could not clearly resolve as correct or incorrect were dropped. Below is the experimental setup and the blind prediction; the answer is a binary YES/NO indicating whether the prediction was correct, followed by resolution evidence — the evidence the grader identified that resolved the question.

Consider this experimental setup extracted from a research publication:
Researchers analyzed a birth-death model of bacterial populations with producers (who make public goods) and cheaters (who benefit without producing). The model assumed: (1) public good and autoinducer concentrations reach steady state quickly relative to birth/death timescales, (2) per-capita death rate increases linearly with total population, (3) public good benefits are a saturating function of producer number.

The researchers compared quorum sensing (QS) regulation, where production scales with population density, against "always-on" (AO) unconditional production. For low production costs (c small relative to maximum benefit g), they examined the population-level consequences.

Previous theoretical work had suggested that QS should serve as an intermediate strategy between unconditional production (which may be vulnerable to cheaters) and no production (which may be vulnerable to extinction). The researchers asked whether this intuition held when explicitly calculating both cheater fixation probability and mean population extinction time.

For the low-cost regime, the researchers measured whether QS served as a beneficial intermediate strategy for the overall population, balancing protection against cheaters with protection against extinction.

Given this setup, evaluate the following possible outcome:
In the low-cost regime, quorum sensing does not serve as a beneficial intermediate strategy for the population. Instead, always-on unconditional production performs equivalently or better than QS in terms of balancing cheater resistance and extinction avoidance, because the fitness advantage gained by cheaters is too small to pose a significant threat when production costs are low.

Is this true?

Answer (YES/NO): NO